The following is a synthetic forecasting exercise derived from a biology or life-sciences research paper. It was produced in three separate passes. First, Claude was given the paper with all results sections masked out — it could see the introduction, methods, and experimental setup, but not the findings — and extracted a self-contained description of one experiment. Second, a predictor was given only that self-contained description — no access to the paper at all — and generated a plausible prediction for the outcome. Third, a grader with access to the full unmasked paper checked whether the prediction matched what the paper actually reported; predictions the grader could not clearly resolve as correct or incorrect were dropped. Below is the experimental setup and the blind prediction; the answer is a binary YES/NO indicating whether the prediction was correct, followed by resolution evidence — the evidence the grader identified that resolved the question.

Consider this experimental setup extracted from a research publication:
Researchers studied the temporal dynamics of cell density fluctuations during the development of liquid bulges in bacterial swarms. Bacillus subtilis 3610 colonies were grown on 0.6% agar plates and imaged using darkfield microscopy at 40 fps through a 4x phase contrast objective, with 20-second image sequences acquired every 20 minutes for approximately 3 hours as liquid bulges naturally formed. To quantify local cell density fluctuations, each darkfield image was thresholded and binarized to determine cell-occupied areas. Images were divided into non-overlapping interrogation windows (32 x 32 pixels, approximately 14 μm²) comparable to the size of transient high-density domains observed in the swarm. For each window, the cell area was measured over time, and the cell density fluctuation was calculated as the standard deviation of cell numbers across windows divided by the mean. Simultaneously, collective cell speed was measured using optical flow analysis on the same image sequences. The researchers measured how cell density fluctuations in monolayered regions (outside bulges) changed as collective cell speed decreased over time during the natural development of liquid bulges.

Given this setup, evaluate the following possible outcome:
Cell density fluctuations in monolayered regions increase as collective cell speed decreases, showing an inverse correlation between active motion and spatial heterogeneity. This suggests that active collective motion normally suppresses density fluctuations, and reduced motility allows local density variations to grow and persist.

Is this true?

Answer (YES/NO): NO